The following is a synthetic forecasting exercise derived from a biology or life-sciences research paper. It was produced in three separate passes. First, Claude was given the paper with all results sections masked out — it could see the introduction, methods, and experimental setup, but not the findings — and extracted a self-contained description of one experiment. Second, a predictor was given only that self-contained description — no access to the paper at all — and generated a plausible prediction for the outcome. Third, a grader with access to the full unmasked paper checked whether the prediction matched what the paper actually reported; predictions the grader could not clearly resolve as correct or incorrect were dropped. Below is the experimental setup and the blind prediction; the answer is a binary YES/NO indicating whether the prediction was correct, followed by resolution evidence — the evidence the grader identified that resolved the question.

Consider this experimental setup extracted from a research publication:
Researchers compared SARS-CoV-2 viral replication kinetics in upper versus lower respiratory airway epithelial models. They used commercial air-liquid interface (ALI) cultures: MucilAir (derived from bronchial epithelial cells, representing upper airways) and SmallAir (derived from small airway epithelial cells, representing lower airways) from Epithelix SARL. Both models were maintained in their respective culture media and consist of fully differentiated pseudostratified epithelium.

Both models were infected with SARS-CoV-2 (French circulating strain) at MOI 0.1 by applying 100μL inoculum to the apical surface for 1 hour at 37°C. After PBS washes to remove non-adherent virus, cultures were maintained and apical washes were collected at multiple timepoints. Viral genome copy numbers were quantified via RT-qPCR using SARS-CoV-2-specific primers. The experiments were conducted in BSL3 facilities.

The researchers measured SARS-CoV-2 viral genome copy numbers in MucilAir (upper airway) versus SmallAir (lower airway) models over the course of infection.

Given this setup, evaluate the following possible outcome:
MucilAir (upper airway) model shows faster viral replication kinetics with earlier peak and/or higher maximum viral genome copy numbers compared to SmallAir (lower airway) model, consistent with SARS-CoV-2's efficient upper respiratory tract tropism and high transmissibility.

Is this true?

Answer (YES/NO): NO